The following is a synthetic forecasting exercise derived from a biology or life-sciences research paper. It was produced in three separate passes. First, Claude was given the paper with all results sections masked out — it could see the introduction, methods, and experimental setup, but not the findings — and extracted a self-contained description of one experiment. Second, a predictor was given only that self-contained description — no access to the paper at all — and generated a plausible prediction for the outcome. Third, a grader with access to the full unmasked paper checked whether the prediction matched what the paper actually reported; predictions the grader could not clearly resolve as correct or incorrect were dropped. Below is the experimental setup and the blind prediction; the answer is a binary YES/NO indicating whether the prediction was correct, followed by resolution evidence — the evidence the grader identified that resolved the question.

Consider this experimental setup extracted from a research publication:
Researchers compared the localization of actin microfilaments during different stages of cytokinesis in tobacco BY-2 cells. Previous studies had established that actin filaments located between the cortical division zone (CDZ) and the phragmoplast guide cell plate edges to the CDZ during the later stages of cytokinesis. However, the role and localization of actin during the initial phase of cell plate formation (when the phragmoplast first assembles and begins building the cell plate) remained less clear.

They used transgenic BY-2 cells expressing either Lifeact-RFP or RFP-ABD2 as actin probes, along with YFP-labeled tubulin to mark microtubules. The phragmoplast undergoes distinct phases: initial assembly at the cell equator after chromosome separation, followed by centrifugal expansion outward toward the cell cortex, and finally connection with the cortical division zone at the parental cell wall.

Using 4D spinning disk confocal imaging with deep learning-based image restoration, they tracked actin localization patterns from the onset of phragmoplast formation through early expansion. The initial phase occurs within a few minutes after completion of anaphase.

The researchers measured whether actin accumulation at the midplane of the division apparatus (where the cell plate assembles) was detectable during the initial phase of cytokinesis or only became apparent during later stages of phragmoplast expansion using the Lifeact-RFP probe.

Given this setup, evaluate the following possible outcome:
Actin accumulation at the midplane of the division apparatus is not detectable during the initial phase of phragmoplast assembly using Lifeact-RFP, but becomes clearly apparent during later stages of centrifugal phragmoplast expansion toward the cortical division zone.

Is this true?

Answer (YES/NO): NO